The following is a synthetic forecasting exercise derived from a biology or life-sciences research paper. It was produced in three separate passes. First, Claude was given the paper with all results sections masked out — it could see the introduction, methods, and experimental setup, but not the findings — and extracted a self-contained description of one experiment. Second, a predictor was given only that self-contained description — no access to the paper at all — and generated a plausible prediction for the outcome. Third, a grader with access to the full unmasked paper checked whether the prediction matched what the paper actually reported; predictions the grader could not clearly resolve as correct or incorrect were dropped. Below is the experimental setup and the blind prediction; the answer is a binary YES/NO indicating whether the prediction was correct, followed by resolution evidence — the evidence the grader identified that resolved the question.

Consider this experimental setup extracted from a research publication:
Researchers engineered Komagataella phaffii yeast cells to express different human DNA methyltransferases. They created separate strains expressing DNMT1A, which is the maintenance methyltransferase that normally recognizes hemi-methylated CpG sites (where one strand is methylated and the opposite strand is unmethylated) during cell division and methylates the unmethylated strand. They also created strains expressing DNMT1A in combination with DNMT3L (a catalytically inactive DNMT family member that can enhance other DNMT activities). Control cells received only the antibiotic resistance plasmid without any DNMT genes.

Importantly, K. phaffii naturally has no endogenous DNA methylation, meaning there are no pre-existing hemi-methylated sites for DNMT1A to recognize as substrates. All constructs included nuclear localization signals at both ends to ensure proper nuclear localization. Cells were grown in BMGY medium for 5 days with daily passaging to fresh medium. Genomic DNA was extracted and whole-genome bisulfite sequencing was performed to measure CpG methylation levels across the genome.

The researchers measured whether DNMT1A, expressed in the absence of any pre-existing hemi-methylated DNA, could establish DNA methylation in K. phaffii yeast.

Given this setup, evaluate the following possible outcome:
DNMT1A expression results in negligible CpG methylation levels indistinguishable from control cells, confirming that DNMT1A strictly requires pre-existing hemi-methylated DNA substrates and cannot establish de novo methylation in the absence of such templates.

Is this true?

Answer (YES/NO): YES